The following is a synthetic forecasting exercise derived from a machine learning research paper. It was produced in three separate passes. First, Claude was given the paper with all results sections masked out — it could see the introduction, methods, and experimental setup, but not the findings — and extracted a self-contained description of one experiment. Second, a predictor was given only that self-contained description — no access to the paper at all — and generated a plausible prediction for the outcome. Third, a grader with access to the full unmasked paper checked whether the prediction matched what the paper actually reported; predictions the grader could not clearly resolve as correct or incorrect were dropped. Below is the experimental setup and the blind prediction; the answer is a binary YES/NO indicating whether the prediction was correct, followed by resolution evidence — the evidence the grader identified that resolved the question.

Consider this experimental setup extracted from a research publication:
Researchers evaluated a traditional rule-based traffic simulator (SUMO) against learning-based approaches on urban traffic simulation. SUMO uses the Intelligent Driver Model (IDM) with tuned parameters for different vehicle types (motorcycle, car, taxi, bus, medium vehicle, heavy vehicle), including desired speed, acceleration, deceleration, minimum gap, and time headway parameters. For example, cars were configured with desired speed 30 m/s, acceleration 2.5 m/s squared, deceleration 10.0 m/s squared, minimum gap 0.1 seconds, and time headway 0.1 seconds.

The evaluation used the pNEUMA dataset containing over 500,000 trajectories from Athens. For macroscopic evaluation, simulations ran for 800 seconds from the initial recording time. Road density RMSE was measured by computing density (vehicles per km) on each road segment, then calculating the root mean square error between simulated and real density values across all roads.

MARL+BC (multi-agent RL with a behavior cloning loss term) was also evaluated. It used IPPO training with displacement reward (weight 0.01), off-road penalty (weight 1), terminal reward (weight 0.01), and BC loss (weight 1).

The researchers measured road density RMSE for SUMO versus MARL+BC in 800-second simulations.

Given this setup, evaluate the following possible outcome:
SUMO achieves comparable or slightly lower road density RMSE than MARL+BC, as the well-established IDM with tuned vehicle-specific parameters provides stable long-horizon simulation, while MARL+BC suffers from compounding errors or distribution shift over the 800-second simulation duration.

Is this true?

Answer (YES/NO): NO